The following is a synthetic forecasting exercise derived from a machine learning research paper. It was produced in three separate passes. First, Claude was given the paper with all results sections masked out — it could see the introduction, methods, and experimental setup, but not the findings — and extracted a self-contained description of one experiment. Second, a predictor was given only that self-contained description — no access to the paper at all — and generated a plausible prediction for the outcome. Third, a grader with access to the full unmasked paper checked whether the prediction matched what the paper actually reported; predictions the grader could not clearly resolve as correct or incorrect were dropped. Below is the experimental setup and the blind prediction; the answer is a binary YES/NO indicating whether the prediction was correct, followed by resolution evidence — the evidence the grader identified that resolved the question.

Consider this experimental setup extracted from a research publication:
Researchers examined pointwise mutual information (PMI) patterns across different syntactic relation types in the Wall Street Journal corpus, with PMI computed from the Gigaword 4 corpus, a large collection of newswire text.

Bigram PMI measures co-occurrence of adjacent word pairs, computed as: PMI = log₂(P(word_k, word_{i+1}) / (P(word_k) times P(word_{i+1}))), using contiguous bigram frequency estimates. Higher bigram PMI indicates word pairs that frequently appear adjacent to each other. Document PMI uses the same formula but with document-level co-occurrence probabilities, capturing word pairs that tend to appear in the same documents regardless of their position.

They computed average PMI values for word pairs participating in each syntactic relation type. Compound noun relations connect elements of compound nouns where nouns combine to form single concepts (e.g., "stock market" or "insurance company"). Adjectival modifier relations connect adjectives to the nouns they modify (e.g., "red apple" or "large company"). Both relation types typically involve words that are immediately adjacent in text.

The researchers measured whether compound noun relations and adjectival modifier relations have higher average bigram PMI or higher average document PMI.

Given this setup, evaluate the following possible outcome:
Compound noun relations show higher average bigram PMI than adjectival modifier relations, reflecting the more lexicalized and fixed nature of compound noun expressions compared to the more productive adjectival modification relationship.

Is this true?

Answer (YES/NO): YES